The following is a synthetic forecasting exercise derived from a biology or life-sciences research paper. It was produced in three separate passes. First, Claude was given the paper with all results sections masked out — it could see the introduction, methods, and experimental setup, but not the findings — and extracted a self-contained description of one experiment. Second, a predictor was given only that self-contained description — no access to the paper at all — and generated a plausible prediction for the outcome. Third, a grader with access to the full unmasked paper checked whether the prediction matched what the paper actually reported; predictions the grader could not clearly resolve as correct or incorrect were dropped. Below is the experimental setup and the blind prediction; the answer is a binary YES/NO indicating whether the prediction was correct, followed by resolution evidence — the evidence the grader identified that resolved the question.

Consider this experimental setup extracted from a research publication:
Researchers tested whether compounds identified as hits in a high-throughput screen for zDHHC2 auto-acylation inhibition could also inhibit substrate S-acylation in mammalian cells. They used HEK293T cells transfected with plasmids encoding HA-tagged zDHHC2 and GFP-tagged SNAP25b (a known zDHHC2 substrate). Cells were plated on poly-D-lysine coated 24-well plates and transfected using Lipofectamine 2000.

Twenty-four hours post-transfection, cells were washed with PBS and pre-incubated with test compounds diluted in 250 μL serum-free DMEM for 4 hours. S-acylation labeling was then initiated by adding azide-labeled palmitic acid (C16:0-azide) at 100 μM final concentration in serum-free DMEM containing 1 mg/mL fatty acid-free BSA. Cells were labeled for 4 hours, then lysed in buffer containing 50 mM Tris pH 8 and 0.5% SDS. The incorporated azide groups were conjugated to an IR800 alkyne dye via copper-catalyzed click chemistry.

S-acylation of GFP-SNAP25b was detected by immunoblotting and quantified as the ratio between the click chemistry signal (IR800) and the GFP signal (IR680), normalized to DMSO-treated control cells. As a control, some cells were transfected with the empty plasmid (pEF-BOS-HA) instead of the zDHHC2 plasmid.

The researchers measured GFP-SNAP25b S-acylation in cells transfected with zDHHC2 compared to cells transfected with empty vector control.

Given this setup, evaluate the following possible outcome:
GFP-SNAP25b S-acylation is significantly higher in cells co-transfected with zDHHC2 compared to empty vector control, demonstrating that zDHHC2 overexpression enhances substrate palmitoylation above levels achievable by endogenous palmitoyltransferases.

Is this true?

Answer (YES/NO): YES